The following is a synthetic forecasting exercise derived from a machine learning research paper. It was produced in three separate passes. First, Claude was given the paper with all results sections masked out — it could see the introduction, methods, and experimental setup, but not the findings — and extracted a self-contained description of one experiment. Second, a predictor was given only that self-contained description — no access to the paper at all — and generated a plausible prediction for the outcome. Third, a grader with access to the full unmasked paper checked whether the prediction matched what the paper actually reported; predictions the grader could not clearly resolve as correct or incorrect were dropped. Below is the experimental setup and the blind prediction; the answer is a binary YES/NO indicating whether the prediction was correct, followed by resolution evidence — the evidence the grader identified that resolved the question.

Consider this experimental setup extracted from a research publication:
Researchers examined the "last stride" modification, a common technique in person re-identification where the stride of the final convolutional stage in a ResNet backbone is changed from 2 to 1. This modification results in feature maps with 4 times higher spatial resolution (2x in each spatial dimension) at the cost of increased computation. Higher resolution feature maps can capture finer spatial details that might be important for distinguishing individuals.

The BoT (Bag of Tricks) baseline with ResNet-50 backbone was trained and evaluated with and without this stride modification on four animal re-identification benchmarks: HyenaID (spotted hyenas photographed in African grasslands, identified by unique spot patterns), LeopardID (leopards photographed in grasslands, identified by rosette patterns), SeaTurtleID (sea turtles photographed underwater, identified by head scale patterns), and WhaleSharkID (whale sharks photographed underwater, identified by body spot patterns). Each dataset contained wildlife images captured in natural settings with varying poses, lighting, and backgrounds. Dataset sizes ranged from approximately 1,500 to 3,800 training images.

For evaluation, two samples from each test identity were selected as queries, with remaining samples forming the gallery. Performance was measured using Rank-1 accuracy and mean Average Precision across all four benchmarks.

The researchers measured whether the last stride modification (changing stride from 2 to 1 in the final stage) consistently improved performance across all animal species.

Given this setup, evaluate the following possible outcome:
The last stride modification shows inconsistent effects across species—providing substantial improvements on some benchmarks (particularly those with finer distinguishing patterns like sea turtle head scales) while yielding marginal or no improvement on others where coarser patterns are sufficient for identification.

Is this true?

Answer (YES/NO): NO